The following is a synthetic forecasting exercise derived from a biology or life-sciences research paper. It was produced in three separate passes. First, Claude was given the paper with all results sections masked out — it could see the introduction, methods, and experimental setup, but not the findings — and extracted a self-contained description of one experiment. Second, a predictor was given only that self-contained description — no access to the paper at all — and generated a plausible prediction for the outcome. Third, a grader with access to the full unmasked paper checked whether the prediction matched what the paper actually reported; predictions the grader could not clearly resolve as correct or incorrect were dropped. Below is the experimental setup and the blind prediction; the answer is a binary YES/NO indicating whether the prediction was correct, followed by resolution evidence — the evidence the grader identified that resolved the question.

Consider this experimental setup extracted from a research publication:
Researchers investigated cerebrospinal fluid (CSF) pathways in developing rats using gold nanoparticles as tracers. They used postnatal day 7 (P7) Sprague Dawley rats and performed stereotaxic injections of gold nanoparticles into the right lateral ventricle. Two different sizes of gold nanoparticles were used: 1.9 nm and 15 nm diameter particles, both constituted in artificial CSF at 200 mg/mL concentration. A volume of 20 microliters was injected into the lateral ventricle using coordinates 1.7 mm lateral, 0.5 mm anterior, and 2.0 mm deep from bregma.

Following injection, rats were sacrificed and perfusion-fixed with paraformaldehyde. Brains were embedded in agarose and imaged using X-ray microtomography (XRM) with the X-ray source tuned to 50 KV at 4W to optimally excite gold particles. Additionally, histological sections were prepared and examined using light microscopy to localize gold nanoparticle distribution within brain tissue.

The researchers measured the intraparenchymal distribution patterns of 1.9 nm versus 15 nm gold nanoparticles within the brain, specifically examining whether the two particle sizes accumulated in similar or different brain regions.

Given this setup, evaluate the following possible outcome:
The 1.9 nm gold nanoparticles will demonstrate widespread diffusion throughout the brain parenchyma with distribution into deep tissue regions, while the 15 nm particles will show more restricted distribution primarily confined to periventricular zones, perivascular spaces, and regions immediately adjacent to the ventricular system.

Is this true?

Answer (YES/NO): YES